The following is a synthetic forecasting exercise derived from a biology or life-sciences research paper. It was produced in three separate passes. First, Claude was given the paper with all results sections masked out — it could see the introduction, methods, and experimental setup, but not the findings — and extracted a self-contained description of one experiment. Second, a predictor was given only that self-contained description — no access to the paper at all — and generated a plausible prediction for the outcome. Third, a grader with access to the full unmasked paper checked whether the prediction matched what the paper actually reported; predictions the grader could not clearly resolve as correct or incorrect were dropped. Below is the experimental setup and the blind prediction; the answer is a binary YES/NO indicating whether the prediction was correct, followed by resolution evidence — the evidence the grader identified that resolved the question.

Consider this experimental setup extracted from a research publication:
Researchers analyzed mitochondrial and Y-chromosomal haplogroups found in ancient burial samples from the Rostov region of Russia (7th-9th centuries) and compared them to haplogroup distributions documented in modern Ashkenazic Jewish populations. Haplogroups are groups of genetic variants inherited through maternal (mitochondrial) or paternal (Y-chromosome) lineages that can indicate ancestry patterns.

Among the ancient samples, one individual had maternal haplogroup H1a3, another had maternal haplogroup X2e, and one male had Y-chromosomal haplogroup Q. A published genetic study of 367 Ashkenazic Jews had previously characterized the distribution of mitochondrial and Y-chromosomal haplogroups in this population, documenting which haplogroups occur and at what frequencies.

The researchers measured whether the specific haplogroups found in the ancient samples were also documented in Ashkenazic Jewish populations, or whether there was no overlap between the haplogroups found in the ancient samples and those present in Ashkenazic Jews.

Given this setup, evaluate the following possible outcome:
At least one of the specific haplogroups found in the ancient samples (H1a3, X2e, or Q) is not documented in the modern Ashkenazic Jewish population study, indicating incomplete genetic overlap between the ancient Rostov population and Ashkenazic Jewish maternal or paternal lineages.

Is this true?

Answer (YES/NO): NO